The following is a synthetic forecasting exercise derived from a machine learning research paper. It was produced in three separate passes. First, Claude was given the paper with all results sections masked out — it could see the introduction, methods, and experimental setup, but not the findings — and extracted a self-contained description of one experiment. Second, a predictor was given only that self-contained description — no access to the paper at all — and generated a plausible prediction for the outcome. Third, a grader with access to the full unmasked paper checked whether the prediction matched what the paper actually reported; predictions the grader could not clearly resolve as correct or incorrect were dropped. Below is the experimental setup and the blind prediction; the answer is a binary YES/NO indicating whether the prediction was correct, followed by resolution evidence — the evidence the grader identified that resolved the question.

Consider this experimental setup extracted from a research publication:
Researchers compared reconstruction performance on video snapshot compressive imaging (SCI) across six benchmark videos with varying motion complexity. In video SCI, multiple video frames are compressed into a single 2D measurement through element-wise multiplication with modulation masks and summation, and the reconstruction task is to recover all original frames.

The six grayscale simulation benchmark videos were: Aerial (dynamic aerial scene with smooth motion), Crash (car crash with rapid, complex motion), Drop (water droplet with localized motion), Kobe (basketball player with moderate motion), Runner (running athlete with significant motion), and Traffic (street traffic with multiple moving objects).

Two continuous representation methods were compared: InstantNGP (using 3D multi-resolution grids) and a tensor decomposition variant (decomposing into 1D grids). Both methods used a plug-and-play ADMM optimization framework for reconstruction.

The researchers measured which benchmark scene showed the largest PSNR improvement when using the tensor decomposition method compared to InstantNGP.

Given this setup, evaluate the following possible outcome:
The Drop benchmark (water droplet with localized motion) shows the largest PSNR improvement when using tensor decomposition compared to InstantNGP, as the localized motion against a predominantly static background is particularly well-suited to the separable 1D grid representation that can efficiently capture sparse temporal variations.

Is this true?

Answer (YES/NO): NO